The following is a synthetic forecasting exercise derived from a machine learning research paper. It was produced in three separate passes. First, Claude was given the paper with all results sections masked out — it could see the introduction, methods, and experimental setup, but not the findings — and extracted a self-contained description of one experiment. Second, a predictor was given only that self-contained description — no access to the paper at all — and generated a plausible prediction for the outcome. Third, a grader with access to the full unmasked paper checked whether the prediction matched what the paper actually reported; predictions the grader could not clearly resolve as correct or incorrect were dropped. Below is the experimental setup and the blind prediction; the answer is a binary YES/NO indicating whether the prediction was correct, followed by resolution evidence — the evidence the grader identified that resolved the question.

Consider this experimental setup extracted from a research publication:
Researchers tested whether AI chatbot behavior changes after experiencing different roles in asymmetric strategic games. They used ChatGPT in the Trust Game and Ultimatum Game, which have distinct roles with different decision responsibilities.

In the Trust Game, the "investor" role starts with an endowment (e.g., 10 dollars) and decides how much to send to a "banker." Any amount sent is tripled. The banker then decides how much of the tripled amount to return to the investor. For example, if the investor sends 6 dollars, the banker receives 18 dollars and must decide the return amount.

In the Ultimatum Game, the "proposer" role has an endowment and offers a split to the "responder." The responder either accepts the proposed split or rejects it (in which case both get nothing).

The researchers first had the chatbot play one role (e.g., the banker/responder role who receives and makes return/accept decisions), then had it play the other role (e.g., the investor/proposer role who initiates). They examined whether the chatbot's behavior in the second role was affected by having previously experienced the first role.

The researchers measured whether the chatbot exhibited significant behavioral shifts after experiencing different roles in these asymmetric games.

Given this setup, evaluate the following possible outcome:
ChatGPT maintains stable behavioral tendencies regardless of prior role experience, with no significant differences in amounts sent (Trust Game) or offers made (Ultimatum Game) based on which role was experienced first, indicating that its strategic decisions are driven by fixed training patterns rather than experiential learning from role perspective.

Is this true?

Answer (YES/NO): NO